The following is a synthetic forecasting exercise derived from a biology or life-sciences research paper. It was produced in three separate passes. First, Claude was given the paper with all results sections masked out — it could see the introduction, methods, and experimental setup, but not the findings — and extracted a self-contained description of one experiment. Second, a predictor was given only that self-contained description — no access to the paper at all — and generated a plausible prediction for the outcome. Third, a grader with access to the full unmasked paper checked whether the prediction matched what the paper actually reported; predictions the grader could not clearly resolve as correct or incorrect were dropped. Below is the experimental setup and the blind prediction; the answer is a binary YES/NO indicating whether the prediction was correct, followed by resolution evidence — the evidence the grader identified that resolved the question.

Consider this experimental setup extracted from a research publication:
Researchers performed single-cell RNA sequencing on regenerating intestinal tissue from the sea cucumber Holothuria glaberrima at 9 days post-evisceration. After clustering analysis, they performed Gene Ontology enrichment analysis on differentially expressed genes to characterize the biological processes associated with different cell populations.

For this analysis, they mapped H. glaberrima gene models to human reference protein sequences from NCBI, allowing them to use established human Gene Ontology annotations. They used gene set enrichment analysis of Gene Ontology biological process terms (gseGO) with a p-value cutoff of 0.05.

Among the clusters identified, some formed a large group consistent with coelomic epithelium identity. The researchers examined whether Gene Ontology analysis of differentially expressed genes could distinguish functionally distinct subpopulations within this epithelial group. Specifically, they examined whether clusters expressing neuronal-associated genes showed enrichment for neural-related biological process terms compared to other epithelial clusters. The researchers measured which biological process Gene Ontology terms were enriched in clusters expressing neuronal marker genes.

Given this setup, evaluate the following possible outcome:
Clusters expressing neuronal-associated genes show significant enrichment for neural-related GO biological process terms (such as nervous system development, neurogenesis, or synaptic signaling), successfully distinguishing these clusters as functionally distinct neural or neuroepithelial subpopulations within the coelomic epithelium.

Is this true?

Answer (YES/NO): YES